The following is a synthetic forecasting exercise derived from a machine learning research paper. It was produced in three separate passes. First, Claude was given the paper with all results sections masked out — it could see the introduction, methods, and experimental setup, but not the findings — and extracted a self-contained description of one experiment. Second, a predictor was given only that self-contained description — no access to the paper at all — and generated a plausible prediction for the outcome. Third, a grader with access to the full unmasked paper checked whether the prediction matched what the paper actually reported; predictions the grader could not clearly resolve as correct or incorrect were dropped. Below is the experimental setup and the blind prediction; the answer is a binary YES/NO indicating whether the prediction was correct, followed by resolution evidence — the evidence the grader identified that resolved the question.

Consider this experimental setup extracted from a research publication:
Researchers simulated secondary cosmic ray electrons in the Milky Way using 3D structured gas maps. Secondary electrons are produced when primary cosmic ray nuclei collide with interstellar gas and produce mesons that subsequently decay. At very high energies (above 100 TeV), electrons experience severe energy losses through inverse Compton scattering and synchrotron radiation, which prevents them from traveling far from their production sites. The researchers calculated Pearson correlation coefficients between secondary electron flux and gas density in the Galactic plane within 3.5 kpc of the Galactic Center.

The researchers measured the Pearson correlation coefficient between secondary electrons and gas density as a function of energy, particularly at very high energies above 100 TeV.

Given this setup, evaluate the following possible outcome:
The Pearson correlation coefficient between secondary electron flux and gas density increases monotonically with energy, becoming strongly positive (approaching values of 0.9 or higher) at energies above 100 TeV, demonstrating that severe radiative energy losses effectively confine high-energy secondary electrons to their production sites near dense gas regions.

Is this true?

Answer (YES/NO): YES